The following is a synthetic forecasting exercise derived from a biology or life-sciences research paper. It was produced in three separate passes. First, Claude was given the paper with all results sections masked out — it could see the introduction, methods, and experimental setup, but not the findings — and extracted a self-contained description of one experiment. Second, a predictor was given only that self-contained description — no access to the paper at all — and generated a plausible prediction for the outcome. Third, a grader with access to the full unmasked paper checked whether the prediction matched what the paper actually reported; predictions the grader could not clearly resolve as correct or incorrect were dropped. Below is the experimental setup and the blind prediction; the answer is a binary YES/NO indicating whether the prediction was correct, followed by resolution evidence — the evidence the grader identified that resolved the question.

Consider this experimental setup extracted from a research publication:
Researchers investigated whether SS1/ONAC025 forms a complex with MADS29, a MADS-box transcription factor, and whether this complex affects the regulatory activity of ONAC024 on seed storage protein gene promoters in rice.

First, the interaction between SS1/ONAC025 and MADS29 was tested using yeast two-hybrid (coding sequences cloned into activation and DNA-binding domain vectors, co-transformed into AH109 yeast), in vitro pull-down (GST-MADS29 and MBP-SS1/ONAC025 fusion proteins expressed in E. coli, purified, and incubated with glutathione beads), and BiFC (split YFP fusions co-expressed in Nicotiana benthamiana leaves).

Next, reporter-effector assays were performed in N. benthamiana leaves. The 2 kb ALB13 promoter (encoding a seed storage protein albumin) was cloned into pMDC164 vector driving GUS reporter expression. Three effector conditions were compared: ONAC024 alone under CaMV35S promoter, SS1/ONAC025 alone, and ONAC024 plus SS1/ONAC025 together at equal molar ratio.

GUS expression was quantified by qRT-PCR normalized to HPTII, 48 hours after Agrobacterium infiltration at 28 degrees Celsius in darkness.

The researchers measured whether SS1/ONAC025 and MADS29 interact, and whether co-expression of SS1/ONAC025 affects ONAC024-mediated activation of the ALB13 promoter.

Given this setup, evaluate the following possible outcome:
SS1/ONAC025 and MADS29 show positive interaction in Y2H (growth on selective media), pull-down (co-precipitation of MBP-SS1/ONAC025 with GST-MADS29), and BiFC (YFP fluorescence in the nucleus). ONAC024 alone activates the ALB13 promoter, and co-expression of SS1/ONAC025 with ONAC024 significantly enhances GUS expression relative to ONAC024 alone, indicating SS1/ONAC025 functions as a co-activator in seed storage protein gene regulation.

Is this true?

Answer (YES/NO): NO